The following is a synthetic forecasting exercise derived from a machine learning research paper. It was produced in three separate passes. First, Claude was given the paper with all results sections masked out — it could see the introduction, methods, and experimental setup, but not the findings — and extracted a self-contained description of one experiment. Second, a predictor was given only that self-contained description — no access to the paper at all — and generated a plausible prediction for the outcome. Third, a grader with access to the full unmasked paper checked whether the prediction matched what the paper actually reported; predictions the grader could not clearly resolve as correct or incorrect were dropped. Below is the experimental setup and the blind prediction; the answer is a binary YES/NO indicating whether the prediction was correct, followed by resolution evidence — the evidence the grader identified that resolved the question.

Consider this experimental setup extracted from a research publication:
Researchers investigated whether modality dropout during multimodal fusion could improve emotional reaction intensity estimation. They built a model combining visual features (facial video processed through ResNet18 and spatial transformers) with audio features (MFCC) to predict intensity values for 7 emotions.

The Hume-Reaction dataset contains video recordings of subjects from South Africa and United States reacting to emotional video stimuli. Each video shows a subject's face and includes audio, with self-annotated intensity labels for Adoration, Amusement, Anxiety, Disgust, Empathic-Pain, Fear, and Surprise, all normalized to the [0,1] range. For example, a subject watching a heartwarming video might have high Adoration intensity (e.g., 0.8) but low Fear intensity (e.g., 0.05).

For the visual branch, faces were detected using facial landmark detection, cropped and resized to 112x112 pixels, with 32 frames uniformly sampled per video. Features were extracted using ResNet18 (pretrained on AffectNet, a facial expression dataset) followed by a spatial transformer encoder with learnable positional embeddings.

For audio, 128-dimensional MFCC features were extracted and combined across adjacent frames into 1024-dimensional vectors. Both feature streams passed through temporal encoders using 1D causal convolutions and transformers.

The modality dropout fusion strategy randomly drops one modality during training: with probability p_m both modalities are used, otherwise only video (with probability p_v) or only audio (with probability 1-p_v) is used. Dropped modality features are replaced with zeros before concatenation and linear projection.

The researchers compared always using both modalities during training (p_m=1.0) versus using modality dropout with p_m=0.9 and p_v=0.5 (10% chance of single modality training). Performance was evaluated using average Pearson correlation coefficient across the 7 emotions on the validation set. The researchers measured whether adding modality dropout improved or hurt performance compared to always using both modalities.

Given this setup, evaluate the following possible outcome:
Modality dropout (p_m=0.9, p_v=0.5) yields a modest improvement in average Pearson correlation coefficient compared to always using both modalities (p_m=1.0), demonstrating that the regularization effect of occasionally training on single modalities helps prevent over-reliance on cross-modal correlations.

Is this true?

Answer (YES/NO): YES